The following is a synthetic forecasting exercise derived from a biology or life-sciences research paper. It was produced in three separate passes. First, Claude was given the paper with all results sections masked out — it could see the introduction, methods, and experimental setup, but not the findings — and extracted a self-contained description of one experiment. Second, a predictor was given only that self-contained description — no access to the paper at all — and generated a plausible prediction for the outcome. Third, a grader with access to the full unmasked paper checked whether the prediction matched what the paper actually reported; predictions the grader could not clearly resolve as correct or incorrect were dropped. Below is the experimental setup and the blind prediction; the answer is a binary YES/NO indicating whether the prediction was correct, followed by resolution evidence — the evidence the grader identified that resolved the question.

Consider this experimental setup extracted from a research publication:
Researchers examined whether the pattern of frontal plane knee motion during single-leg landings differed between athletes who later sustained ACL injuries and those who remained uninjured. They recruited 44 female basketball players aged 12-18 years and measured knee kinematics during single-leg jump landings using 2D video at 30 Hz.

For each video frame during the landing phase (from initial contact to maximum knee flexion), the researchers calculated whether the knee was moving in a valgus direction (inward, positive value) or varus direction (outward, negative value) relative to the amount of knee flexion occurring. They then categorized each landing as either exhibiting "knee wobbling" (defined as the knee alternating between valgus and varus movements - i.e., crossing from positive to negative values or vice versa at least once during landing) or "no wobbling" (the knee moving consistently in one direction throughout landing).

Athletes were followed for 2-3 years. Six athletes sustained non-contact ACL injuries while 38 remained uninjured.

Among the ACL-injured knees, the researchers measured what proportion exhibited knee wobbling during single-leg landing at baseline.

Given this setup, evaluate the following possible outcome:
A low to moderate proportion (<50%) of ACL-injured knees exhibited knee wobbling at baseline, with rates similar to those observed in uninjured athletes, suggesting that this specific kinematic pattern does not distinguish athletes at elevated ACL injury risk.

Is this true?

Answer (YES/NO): NO